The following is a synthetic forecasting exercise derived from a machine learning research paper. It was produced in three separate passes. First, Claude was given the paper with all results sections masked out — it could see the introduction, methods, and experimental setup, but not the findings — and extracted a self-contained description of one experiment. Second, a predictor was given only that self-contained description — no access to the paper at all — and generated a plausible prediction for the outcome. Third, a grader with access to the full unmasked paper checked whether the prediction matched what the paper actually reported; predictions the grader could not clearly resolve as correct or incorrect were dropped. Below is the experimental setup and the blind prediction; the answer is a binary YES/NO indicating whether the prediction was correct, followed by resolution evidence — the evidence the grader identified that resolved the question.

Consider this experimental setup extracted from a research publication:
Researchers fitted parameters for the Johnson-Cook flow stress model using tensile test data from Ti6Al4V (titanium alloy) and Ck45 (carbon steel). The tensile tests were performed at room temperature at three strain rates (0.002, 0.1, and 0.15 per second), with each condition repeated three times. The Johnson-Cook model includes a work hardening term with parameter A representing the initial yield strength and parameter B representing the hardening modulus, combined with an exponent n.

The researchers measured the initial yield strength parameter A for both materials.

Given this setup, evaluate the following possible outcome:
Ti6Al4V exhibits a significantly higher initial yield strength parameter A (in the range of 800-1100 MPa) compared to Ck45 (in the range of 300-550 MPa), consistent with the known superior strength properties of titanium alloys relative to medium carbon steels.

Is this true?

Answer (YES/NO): YES